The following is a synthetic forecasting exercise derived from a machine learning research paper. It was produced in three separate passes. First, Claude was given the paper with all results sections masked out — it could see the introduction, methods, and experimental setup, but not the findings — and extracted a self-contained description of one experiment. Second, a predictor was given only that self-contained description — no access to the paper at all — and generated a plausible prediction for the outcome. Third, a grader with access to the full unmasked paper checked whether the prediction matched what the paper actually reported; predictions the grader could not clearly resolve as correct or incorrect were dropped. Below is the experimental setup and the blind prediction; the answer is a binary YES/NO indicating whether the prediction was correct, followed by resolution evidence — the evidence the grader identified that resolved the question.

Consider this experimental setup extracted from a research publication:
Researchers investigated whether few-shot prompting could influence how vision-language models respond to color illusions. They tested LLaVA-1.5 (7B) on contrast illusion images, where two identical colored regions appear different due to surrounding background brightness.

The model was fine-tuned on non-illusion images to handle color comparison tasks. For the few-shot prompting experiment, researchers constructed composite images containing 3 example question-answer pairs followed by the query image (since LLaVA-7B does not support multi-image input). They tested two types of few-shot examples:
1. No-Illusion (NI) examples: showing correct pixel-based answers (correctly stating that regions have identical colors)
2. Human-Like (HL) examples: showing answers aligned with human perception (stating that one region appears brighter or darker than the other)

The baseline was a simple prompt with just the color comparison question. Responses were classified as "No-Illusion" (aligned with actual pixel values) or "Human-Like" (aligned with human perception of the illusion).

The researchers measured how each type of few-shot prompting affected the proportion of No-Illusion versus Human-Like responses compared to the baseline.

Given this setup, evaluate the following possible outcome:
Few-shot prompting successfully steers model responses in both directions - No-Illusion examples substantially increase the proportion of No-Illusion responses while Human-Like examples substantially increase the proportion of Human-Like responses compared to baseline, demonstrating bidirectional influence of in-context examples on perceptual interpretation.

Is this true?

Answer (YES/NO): NO